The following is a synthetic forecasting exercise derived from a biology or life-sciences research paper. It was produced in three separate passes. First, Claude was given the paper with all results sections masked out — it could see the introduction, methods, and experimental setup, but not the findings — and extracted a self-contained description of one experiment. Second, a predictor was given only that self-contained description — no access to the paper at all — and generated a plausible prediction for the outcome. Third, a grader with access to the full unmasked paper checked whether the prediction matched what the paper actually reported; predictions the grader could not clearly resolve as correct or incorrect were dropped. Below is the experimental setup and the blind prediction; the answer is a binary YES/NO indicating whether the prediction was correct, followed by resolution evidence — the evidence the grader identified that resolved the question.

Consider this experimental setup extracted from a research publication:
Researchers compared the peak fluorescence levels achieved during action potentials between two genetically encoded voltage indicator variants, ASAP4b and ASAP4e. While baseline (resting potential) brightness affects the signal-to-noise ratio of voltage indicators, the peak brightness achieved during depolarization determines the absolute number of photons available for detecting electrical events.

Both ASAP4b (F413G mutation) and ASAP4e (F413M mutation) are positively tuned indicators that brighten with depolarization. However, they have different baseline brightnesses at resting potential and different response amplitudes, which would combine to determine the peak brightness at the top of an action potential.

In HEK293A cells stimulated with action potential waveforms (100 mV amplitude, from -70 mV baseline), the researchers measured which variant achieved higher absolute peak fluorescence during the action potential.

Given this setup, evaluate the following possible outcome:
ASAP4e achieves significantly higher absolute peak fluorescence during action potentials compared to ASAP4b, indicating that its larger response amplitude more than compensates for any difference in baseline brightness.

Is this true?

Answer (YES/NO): NO